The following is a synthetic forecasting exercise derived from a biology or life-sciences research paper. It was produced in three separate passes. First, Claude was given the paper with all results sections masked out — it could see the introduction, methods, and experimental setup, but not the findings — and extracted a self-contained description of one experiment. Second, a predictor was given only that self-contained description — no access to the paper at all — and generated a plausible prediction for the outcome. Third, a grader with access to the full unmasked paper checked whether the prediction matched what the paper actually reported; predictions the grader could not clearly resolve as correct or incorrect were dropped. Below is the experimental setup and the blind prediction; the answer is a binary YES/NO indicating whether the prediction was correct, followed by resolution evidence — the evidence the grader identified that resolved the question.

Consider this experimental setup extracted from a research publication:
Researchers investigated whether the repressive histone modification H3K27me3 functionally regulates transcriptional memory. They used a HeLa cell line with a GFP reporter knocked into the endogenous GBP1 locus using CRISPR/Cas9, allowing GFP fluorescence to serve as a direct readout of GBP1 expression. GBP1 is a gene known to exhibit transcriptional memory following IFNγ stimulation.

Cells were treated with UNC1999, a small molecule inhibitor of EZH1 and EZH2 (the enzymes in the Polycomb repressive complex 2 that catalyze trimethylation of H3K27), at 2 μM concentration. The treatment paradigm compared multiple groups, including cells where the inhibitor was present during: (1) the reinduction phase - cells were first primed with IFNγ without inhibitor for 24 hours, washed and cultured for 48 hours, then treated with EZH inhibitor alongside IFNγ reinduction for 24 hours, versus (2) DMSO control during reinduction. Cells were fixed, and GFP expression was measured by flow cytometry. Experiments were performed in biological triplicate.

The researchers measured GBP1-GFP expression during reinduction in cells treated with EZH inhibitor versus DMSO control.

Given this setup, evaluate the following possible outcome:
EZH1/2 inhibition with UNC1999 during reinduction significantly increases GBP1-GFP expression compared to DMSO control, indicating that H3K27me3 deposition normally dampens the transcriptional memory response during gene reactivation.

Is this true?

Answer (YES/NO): NO